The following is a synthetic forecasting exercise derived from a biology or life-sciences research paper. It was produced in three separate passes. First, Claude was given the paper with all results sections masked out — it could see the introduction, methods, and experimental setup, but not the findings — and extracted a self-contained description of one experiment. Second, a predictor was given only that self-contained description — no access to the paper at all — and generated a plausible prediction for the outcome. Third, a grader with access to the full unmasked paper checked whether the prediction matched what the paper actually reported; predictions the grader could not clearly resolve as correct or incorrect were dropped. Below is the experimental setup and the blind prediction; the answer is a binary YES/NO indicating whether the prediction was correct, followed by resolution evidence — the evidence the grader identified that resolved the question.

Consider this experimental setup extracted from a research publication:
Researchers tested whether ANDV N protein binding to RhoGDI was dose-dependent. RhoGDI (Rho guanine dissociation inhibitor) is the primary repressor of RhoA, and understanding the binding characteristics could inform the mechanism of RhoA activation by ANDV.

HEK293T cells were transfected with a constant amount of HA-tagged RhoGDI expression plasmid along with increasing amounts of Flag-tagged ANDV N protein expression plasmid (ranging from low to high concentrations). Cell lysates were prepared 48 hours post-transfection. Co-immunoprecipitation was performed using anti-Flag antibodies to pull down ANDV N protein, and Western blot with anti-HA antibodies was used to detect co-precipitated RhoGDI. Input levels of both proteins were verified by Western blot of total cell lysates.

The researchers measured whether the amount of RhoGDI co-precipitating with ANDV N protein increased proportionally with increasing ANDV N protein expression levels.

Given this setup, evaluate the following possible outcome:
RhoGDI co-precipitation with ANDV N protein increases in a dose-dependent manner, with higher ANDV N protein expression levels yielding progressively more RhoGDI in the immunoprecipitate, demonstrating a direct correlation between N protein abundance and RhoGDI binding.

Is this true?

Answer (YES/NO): YES